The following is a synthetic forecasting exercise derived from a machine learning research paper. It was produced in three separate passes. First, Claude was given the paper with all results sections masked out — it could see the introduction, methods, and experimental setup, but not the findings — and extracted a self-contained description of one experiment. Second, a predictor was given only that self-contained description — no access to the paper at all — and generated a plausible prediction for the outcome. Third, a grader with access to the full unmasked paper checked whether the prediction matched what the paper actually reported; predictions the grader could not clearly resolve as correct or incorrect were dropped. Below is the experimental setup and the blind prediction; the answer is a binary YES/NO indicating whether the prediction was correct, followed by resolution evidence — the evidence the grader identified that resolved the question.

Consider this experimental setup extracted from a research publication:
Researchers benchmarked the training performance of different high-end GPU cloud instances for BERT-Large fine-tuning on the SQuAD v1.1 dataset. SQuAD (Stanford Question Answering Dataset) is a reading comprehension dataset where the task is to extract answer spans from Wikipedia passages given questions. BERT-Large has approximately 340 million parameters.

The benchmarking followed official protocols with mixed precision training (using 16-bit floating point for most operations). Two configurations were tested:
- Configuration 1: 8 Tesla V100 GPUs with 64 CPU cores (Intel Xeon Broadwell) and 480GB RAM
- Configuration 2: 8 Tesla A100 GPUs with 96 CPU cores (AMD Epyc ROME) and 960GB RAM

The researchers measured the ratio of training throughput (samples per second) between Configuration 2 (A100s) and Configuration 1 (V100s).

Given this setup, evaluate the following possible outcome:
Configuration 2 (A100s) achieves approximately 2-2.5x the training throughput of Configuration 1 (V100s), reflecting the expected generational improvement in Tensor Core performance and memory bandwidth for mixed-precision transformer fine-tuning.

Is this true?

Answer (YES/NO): YES